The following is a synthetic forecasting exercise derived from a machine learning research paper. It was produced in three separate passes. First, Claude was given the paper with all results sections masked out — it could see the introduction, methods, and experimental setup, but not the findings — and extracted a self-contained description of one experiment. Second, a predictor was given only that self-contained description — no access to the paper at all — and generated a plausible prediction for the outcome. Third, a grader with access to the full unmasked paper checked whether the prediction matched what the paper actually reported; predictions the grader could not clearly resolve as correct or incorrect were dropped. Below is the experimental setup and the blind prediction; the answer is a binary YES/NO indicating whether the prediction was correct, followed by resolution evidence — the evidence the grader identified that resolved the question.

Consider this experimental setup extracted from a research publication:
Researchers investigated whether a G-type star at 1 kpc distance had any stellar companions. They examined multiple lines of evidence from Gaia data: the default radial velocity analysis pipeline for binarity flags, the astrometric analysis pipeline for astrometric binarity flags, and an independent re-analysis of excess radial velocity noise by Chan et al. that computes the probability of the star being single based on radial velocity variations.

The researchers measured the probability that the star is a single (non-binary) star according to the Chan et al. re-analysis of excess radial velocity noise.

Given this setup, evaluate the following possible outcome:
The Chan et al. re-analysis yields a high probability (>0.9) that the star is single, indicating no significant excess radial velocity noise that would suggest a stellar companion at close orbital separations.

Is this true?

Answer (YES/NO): NO